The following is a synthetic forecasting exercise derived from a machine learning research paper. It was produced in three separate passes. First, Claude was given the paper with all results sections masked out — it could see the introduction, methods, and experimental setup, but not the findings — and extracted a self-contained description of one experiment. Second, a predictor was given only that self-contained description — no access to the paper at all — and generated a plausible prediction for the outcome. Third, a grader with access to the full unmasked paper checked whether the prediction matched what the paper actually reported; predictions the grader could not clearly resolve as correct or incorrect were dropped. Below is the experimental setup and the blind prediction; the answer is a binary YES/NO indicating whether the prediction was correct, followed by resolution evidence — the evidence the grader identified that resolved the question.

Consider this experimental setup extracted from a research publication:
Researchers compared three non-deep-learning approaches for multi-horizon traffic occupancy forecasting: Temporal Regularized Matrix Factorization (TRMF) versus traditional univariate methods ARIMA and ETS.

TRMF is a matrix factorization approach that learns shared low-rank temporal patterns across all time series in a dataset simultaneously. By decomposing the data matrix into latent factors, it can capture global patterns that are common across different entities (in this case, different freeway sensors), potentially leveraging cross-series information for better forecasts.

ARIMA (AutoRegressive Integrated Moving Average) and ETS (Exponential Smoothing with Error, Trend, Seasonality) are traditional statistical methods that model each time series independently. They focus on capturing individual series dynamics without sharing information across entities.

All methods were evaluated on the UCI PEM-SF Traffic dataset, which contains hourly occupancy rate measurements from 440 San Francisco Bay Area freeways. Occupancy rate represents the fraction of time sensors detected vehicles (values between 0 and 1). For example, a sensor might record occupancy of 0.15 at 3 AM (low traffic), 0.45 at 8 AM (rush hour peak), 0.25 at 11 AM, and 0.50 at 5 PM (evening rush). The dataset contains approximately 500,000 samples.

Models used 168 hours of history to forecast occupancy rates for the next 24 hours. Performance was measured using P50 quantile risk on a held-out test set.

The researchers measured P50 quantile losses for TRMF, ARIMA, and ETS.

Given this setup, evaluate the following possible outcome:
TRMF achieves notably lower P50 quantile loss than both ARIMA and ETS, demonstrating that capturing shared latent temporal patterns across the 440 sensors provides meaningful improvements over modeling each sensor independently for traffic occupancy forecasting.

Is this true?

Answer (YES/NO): YES